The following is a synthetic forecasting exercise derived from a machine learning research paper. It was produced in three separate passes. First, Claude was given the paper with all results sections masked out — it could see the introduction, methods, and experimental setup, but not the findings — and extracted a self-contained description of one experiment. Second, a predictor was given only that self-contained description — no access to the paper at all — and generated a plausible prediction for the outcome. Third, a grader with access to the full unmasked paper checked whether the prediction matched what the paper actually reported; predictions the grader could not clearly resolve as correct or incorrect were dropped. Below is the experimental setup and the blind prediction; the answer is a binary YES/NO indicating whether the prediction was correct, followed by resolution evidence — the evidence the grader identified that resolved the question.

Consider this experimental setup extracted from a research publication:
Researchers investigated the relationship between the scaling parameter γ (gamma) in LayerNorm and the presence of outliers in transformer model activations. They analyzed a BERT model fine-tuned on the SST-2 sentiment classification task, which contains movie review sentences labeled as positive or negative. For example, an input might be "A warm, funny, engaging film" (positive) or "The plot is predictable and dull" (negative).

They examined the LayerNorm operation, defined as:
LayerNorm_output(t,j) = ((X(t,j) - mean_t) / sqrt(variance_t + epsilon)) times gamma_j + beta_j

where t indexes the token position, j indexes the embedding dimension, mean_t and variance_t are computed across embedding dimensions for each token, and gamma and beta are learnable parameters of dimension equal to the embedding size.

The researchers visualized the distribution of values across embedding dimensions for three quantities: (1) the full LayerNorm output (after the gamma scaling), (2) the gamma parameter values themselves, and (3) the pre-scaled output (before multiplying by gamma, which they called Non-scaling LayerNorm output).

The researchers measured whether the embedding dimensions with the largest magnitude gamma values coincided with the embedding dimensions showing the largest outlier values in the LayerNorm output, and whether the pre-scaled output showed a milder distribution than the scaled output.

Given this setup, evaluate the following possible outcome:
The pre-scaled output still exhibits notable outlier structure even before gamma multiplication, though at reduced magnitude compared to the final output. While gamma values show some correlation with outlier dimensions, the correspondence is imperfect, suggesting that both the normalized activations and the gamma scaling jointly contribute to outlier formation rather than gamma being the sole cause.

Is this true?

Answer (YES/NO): NO